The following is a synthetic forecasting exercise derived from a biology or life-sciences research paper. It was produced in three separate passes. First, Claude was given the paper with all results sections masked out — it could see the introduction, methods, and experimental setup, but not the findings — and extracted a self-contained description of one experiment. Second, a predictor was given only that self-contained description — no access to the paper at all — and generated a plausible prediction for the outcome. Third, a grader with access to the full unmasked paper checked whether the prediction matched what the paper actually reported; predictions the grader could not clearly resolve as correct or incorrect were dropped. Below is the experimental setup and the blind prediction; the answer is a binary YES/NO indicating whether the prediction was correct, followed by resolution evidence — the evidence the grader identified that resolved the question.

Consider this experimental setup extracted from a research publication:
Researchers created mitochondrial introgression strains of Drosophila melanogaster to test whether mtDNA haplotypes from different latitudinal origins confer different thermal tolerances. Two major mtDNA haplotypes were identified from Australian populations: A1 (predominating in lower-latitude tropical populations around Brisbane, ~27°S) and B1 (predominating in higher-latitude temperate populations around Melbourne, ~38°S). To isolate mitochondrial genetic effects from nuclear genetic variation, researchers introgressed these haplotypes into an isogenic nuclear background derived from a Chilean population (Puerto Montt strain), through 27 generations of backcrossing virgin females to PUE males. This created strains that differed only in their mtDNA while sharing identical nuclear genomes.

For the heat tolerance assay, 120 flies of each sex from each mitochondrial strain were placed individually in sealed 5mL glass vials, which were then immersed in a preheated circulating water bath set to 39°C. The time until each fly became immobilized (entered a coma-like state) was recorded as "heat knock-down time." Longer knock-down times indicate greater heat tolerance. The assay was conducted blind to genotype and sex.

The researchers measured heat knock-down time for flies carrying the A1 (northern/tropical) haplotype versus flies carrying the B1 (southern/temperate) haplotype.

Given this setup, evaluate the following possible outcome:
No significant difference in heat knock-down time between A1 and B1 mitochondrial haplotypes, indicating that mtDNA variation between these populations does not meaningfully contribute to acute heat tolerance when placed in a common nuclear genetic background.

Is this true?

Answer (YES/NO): NO